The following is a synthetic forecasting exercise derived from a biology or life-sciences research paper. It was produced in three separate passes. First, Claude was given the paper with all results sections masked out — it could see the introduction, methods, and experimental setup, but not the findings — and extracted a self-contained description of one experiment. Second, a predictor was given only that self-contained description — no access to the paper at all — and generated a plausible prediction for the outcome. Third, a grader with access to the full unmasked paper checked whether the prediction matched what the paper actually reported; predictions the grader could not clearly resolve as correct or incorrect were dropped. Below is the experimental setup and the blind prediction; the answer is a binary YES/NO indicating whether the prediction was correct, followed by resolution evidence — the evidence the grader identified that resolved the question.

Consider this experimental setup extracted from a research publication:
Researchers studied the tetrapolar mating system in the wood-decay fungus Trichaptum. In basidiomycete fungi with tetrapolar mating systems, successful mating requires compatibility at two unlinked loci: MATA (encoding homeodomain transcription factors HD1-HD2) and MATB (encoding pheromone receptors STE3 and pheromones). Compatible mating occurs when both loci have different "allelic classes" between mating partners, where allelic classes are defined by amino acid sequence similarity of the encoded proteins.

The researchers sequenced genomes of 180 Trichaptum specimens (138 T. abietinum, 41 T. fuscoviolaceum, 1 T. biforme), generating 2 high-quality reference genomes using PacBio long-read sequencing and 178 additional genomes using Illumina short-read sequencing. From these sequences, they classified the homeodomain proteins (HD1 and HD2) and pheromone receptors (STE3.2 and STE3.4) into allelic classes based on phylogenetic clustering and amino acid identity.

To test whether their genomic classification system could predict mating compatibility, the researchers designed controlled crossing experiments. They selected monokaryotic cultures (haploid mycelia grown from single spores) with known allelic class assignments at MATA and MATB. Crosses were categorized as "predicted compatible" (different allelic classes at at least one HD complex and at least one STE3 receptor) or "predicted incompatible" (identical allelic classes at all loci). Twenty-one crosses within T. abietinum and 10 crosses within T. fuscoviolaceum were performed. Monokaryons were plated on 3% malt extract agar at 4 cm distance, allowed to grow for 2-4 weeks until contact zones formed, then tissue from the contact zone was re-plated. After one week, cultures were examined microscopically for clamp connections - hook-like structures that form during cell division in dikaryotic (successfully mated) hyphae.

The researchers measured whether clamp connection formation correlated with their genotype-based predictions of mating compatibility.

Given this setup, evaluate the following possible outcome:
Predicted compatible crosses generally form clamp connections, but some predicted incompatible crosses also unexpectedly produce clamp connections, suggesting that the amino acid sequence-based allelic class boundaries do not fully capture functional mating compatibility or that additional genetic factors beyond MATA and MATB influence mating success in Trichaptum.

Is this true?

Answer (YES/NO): NO